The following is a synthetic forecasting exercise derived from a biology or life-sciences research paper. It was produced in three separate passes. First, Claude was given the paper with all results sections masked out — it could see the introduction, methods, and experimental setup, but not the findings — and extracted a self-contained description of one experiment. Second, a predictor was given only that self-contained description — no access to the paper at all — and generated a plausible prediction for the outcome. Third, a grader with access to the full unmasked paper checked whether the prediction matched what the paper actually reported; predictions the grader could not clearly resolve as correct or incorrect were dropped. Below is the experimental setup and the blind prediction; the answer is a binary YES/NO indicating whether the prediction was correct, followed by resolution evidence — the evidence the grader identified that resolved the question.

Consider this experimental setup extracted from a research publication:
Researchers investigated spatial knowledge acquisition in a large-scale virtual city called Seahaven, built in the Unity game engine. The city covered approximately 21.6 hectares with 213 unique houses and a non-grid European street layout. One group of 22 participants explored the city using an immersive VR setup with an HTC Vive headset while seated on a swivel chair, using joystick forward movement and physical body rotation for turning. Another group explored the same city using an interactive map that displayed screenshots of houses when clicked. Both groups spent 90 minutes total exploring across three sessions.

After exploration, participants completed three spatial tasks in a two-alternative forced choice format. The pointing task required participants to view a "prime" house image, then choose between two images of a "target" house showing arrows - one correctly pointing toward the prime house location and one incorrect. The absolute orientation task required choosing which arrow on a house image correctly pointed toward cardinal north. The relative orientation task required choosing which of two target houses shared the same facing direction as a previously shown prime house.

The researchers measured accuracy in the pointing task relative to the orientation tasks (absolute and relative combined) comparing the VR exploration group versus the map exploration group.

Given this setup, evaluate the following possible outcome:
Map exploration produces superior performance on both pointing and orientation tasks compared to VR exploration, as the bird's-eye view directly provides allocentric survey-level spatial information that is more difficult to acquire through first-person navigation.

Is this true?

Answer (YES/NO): NO